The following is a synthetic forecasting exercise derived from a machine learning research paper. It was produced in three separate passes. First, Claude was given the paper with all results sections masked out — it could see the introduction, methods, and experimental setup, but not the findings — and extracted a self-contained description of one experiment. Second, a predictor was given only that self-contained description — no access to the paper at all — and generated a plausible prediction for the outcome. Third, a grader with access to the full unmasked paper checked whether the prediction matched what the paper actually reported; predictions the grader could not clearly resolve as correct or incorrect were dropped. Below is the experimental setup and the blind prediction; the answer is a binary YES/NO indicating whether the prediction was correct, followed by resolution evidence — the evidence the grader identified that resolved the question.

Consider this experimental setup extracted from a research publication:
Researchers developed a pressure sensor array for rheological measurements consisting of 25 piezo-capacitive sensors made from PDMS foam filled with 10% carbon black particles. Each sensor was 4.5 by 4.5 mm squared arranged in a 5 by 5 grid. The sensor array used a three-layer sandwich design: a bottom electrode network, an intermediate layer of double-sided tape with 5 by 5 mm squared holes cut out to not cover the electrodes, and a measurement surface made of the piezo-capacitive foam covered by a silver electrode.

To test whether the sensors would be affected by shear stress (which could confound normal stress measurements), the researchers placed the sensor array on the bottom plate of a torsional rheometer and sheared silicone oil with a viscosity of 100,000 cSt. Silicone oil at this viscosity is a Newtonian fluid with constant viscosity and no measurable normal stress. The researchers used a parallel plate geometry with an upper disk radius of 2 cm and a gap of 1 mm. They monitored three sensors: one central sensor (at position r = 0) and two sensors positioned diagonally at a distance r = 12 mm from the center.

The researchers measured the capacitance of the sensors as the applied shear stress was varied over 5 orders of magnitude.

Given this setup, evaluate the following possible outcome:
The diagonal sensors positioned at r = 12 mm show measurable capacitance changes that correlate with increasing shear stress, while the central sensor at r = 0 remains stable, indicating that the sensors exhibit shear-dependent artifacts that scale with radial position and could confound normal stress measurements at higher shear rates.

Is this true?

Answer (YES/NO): NO